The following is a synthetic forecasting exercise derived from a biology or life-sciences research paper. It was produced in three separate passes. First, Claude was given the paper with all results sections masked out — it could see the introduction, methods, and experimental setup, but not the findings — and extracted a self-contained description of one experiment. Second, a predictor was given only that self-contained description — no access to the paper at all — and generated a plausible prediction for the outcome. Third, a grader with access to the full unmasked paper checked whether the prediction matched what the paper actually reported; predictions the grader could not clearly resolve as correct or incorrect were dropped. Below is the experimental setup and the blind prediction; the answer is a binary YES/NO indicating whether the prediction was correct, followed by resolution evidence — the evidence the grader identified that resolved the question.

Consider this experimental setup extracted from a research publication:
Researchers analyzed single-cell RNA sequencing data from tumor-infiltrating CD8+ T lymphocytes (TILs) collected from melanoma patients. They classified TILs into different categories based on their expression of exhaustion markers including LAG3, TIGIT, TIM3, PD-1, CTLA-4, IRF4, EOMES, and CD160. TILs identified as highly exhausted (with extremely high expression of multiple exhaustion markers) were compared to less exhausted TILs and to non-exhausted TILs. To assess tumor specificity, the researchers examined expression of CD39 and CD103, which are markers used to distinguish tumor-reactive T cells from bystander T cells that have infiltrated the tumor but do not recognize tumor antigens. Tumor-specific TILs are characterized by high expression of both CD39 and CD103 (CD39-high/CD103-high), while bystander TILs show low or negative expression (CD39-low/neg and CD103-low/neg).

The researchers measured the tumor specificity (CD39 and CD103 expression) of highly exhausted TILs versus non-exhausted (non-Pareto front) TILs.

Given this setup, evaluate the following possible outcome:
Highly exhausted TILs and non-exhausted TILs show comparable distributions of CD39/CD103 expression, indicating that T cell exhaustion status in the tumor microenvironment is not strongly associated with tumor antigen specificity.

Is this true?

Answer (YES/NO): NO